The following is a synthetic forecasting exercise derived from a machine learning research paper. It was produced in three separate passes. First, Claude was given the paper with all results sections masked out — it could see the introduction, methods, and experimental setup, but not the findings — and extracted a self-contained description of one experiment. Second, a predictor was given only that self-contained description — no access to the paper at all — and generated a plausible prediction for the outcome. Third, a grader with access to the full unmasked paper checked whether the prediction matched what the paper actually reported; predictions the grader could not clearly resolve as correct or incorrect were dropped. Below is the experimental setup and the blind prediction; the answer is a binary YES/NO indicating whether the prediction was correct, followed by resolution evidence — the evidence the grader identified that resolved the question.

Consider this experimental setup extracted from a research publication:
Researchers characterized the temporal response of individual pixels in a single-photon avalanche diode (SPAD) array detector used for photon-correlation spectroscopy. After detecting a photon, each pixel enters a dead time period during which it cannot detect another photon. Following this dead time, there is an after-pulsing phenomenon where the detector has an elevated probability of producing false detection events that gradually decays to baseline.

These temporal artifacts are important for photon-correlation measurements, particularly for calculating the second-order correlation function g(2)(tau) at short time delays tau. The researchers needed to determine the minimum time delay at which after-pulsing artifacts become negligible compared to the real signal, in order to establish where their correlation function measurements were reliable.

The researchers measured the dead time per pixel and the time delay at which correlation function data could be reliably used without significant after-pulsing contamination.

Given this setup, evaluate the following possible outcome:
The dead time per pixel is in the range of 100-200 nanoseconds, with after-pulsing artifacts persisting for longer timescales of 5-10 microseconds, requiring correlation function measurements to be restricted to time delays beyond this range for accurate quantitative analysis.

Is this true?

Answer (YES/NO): NO